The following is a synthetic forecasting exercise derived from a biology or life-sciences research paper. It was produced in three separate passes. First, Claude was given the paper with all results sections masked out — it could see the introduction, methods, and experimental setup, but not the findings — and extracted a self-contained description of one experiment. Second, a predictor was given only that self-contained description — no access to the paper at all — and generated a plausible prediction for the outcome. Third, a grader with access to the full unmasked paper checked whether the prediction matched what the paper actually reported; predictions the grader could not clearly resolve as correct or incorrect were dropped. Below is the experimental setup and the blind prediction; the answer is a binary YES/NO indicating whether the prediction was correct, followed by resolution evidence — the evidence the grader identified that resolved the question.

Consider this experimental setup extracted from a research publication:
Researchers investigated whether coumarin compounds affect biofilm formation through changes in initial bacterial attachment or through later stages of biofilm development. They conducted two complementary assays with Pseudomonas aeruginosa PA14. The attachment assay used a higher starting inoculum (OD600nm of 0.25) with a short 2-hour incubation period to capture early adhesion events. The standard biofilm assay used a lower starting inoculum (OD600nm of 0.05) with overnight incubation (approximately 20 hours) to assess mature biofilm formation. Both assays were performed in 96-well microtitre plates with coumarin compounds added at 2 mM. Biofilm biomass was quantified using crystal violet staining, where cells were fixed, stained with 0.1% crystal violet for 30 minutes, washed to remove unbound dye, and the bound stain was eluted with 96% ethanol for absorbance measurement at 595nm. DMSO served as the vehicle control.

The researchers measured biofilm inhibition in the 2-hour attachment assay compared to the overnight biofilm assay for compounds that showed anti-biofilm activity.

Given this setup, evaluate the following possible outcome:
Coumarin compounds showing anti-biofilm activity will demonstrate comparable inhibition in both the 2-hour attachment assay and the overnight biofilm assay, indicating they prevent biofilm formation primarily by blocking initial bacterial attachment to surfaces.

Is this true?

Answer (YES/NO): NO